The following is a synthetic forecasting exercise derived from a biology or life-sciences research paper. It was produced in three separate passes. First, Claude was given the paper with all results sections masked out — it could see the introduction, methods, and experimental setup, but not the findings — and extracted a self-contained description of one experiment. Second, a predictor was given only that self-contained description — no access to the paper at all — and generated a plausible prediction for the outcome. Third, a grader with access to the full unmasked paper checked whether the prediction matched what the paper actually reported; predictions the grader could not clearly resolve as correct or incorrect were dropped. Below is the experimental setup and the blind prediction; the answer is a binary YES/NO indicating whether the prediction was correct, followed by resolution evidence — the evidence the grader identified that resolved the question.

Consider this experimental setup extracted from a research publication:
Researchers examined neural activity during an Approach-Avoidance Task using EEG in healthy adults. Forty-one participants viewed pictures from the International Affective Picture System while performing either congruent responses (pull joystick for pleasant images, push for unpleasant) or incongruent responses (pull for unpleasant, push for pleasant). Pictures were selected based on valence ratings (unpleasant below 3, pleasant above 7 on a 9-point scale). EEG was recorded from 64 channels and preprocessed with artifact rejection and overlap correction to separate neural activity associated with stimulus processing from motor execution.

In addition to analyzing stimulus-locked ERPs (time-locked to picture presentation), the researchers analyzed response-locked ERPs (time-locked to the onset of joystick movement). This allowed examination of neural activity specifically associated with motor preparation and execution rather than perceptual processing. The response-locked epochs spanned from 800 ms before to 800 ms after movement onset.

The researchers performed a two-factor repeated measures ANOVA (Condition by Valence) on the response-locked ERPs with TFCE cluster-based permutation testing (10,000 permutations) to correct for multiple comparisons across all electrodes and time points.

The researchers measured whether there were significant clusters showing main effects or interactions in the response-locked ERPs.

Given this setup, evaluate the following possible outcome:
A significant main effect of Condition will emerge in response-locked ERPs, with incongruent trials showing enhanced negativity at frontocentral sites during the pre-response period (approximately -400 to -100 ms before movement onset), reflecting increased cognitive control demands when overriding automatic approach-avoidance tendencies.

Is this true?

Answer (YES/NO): NO